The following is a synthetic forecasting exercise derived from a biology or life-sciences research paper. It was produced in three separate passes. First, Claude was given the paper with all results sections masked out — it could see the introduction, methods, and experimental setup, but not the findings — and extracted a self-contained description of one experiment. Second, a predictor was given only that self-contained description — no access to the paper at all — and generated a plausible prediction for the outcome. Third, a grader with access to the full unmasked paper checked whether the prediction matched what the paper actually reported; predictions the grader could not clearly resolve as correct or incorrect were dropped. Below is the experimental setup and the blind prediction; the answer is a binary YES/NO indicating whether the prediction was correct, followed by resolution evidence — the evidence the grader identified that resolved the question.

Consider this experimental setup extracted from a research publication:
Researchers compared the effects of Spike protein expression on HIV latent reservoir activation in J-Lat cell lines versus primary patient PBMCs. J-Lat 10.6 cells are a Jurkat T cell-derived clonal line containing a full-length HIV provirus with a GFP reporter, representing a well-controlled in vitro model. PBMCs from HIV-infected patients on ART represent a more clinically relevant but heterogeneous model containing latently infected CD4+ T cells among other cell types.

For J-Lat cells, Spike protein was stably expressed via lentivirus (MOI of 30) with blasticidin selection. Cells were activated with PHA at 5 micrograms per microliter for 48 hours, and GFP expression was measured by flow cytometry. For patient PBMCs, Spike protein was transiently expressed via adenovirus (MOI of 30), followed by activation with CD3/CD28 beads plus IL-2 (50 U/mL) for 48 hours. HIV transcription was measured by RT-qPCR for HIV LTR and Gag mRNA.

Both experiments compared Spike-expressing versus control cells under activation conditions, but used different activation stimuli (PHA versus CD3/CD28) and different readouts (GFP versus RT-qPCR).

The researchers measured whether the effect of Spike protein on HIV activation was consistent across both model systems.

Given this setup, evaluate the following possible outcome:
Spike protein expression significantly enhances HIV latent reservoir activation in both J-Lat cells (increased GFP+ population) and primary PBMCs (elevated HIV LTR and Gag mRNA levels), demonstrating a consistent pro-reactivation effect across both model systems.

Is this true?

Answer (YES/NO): YES